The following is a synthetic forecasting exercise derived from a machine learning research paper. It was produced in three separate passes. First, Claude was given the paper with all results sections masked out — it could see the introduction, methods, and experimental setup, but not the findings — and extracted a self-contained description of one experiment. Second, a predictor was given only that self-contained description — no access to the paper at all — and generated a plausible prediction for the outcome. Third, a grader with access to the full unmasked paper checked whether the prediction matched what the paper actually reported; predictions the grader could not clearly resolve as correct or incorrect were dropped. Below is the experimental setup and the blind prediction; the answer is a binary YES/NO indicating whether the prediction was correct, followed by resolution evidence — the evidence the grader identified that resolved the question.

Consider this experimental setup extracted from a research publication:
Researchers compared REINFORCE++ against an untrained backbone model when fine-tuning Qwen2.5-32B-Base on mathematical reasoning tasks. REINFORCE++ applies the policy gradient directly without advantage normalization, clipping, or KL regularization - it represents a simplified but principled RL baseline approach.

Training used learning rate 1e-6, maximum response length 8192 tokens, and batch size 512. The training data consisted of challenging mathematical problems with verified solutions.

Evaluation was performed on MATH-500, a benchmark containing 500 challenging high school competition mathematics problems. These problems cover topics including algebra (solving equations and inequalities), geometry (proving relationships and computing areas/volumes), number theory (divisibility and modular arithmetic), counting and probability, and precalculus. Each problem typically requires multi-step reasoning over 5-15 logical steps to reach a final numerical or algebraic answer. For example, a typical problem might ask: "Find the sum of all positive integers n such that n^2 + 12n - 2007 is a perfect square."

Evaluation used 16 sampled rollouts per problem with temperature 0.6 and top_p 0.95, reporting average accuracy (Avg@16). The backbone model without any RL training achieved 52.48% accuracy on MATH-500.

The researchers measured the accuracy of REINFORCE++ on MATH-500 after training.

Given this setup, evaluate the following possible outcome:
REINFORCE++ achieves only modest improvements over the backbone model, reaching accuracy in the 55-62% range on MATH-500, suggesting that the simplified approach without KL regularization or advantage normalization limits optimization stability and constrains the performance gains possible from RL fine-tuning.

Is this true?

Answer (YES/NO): NO